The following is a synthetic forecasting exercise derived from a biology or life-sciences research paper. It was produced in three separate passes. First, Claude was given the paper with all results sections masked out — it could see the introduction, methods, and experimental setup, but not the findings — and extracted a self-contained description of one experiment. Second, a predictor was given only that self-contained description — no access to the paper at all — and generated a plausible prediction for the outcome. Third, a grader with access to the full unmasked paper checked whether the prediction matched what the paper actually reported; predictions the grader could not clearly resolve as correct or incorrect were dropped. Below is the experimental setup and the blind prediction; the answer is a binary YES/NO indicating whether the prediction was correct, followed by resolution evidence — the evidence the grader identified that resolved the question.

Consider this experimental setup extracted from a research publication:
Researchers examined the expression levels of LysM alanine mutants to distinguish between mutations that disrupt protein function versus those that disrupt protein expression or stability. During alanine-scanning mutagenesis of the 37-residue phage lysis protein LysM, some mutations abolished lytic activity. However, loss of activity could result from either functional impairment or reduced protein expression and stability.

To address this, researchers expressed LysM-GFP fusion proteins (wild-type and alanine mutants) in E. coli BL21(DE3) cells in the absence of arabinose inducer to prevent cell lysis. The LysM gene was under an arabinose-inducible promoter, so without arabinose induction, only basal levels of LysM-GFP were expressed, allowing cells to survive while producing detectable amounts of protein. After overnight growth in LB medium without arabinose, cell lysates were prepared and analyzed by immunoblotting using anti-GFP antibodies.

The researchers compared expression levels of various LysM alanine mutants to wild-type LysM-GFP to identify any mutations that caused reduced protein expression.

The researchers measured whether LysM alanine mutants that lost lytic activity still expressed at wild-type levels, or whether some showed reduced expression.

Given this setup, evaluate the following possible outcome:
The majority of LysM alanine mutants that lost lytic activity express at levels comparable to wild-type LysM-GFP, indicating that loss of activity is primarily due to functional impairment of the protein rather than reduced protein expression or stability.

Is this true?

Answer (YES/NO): YES